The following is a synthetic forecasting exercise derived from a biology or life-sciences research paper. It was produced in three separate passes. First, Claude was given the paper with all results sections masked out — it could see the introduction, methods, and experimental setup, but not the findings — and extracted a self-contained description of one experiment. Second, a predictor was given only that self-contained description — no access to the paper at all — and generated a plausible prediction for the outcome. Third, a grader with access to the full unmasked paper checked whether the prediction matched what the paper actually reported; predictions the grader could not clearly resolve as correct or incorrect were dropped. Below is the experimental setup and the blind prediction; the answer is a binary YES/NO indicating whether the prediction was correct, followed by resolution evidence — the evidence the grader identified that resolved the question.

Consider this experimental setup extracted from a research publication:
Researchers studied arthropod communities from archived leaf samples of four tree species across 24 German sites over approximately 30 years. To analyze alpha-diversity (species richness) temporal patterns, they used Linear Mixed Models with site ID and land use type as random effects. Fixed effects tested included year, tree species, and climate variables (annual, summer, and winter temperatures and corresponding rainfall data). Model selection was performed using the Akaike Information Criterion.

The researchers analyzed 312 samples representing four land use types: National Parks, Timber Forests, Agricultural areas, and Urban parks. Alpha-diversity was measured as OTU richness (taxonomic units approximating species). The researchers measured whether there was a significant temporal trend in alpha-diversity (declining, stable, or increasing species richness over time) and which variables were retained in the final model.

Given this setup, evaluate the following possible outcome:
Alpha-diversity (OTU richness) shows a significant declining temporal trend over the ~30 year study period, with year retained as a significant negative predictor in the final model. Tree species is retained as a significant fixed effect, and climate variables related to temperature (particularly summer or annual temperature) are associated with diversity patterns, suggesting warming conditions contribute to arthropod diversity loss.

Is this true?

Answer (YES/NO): NO